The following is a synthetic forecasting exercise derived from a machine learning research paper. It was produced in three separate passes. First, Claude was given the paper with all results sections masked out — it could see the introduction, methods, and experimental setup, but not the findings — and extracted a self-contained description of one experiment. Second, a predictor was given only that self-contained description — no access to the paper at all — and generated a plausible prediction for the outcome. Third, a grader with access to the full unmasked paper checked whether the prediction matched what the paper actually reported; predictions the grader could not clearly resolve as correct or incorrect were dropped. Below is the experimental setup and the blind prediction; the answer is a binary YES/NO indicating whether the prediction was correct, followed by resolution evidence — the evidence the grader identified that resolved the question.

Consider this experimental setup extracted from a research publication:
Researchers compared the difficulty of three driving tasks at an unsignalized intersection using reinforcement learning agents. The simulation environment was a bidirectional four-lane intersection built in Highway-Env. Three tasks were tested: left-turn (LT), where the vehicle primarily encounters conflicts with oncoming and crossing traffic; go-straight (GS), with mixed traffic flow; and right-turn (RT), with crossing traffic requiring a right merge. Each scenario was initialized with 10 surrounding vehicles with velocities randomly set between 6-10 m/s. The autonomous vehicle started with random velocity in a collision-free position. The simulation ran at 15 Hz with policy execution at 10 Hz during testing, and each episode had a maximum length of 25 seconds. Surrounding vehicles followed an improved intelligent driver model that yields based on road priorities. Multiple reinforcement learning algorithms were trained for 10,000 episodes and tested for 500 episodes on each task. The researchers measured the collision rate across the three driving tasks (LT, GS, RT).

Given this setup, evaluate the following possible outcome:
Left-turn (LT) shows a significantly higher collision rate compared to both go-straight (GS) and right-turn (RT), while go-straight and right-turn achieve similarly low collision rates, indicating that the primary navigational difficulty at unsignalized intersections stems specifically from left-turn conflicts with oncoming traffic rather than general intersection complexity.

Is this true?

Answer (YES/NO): NO